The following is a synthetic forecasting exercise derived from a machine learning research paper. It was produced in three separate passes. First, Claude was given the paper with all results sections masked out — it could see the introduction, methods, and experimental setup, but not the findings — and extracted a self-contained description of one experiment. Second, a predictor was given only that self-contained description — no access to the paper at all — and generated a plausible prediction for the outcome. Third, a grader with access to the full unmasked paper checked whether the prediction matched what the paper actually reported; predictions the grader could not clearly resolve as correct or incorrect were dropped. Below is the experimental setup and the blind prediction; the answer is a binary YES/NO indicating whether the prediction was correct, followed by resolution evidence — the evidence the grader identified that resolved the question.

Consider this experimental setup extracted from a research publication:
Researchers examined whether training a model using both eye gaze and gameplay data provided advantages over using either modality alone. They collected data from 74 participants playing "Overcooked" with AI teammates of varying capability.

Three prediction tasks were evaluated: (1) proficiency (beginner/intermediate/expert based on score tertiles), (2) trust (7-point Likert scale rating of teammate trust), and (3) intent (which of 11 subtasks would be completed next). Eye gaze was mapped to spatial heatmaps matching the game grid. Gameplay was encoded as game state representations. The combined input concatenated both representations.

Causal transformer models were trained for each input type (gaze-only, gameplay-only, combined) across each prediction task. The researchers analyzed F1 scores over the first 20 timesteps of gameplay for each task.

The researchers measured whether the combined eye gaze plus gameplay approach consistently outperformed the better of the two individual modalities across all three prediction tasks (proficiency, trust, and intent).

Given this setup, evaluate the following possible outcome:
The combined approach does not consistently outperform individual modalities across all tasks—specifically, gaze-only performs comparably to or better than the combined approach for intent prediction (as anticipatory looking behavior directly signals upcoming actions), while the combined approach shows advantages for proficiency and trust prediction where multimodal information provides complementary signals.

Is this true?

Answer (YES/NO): NO